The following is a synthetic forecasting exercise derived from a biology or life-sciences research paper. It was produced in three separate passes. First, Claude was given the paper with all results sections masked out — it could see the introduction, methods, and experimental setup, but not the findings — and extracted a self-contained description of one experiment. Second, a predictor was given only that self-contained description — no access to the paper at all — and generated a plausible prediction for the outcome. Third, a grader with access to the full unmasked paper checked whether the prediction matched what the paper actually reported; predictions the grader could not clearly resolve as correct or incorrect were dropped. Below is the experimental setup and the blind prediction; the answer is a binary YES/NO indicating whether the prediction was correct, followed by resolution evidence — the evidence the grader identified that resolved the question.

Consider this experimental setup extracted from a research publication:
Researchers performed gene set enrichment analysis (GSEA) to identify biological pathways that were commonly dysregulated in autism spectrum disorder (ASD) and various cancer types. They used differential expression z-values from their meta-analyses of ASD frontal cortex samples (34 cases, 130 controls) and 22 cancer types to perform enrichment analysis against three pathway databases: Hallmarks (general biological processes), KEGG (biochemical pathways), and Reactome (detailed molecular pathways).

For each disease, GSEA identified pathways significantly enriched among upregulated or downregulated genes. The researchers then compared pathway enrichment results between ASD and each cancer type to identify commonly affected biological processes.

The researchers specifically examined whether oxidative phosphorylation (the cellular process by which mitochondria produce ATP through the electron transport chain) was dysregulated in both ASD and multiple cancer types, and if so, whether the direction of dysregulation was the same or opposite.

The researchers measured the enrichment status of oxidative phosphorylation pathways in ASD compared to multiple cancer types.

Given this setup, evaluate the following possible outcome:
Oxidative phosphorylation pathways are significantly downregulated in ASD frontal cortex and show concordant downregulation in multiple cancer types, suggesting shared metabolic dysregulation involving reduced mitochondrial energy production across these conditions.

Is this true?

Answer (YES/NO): YES